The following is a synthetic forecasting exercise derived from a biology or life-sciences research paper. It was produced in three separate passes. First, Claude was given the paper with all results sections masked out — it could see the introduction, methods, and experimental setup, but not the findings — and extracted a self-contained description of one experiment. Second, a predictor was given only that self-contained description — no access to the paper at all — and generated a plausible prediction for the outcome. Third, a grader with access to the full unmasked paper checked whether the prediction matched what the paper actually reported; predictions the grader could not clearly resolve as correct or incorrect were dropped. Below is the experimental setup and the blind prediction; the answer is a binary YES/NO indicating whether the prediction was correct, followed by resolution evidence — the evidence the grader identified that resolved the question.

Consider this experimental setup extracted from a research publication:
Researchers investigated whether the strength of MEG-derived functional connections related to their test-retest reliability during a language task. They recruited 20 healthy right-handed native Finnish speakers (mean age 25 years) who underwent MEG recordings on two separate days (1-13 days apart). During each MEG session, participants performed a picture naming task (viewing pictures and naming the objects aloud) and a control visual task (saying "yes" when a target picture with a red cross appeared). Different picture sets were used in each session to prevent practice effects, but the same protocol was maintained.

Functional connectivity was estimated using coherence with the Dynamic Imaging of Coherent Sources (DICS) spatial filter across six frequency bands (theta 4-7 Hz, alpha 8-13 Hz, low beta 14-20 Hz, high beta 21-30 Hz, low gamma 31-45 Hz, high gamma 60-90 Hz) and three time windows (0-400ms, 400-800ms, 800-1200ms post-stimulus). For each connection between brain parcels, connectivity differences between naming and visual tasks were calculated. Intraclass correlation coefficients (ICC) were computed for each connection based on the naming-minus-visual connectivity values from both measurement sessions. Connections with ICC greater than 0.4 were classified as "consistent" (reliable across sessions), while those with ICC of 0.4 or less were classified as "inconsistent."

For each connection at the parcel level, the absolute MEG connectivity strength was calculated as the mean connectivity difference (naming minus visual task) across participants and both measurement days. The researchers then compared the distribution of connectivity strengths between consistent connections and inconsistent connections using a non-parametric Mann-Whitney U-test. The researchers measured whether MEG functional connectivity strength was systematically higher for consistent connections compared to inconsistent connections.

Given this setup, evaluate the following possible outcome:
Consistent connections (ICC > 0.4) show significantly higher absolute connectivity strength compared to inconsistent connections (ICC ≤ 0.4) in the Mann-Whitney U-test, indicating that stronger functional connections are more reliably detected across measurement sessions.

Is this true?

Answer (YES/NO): YES